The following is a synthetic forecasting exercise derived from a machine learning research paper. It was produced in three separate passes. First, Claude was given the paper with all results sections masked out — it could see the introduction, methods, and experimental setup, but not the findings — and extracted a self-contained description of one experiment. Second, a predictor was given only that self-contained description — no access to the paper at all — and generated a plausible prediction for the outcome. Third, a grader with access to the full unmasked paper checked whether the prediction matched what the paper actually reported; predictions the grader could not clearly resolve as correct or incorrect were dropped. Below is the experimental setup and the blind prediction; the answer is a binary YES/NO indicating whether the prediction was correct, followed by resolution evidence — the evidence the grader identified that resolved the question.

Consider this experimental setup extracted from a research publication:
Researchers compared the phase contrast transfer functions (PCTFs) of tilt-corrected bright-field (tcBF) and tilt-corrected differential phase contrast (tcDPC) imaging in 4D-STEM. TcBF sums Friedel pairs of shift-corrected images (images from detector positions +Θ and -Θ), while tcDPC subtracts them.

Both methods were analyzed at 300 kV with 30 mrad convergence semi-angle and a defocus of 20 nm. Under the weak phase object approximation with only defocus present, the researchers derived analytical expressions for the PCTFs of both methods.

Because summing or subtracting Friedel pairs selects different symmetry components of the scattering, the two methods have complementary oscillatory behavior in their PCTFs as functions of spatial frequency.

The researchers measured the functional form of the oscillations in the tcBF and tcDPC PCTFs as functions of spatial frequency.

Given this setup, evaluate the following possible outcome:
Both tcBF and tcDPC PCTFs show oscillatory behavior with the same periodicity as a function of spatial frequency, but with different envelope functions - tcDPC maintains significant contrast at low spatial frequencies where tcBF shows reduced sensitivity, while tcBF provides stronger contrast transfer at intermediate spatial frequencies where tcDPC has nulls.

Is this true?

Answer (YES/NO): YES